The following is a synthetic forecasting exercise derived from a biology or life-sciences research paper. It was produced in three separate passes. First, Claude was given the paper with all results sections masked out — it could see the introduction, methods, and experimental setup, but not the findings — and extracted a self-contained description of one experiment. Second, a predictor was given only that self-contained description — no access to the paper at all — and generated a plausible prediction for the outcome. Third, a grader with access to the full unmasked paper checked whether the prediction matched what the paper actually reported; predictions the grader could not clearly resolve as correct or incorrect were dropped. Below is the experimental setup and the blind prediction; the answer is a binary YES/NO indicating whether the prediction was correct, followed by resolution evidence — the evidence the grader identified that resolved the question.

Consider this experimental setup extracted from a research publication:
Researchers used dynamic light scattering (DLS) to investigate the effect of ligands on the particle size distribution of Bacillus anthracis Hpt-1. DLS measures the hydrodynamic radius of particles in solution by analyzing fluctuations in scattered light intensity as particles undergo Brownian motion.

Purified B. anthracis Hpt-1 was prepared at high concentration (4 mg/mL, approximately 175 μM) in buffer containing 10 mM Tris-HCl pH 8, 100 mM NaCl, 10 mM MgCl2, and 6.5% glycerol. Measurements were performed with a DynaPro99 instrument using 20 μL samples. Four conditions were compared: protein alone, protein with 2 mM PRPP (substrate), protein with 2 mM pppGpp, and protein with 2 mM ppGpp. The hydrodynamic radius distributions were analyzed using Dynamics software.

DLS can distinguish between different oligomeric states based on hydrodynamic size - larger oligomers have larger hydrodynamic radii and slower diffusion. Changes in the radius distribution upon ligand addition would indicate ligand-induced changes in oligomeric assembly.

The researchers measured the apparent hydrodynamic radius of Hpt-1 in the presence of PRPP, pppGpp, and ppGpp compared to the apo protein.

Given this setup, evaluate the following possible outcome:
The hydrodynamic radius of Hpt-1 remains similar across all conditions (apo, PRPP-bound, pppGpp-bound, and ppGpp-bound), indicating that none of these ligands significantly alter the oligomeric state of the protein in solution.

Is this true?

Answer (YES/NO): NO